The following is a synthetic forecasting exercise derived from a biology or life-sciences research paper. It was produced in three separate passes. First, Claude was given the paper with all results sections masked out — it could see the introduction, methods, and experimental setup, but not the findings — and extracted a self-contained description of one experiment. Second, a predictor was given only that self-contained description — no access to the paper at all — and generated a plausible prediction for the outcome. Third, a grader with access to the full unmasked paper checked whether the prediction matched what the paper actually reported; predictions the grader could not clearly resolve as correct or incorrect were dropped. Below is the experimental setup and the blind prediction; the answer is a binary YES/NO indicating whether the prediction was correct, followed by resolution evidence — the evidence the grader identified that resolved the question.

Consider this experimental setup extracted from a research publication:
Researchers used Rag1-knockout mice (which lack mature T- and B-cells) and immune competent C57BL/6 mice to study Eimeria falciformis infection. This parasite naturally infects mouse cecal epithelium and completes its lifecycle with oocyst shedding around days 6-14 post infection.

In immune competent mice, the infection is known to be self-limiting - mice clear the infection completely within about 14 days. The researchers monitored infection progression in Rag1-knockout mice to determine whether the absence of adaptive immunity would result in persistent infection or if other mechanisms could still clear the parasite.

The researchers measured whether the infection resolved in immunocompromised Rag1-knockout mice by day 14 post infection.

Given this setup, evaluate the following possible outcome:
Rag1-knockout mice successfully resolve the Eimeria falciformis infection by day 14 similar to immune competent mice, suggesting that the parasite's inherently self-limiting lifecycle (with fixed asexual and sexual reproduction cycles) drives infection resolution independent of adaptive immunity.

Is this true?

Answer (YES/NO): YES